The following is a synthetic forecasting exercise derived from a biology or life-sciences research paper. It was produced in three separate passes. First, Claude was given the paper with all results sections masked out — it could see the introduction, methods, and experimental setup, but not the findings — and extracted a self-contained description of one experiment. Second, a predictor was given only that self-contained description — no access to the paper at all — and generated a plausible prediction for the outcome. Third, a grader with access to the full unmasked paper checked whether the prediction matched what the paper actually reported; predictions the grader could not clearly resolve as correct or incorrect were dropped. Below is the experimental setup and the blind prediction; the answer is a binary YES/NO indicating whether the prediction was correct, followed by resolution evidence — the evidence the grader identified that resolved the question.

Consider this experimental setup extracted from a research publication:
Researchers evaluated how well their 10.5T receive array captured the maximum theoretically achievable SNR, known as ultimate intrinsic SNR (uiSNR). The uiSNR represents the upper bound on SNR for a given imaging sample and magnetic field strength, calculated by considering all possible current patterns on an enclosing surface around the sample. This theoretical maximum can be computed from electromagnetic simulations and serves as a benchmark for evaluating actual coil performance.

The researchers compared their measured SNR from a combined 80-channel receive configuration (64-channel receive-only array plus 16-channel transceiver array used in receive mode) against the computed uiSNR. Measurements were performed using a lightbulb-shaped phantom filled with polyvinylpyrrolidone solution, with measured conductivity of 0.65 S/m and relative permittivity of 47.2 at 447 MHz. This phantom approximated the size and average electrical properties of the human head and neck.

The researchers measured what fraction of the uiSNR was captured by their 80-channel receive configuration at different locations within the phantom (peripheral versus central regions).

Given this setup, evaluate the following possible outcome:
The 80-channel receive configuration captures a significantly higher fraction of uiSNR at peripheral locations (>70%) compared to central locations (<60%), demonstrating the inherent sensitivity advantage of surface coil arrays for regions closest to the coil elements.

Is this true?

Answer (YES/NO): NO